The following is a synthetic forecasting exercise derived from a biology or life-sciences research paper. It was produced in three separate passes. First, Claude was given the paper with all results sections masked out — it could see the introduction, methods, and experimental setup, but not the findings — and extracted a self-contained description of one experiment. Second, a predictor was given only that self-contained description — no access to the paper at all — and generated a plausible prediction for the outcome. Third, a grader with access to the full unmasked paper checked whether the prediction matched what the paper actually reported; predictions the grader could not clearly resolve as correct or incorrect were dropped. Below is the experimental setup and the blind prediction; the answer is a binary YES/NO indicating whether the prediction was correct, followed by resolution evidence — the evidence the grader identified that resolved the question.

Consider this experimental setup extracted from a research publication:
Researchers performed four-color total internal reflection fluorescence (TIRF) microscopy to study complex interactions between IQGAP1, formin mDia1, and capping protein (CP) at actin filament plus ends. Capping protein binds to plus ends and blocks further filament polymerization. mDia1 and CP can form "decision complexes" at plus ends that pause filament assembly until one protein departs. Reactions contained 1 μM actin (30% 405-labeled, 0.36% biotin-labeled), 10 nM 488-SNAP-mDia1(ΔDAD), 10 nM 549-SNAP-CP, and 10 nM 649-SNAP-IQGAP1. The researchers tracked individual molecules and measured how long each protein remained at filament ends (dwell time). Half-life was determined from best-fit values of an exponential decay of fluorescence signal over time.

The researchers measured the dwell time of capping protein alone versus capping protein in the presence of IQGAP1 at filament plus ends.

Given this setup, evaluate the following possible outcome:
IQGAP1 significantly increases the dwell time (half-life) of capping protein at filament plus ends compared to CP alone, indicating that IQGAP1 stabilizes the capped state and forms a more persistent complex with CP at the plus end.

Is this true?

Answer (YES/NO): NO